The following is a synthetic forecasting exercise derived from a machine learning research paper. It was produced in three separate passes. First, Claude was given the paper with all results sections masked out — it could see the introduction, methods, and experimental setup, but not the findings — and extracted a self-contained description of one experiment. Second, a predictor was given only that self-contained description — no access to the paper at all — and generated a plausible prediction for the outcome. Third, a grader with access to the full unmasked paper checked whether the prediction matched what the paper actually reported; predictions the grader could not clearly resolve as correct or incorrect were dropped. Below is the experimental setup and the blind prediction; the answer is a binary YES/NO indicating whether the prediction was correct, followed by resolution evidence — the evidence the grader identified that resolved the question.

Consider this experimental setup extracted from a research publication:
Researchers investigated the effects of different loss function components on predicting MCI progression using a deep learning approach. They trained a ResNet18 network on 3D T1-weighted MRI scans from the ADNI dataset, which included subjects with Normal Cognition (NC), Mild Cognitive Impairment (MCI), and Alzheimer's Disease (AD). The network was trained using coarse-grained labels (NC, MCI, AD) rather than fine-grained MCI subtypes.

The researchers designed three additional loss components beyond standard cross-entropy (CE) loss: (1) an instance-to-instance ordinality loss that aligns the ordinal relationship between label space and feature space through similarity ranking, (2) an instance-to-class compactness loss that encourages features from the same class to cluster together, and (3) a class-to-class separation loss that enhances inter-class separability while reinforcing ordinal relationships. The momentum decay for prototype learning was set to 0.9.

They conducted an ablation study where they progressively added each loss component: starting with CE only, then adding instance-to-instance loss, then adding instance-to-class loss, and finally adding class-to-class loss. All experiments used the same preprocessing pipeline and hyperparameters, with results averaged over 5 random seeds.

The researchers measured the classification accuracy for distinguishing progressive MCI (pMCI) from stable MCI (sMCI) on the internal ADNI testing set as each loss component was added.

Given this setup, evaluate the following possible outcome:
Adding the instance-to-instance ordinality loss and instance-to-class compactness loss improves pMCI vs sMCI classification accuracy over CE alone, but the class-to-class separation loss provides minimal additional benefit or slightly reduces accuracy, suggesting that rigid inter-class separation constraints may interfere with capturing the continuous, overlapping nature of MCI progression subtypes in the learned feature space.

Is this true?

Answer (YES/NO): NO